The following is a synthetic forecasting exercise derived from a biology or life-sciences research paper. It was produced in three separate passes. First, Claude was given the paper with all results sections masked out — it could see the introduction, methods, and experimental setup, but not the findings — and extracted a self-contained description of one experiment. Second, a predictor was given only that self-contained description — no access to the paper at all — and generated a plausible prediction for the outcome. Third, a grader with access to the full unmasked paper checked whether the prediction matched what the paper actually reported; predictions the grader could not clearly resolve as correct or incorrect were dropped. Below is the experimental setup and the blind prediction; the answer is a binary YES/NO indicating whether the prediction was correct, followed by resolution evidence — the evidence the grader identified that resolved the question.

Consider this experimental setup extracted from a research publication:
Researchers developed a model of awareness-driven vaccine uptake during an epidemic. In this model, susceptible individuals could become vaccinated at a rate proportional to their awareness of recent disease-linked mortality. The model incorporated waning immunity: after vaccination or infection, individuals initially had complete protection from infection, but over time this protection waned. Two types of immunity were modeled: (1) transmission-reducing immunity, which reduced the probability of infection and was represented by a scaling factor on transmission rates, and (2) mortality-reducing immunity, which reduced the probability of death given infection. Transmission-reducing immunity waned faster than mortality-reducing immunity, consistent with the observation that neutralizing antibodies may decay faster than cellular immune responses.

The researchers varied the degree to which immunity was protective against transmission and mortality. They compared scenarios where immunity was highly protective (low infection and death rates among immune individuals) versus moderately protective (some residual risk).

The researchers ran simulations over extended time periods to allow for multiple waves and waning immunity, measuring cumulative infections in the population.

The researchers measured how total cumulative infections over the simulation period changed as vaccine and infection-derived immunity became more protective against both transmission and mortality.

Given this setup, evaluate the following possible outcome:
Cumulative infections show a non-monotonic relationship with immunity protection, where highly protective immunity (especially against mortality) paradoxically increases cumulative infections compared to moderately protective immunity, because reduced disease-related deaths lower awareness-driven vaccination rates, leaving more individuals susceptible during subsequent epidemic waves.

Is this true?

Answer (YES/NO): YES